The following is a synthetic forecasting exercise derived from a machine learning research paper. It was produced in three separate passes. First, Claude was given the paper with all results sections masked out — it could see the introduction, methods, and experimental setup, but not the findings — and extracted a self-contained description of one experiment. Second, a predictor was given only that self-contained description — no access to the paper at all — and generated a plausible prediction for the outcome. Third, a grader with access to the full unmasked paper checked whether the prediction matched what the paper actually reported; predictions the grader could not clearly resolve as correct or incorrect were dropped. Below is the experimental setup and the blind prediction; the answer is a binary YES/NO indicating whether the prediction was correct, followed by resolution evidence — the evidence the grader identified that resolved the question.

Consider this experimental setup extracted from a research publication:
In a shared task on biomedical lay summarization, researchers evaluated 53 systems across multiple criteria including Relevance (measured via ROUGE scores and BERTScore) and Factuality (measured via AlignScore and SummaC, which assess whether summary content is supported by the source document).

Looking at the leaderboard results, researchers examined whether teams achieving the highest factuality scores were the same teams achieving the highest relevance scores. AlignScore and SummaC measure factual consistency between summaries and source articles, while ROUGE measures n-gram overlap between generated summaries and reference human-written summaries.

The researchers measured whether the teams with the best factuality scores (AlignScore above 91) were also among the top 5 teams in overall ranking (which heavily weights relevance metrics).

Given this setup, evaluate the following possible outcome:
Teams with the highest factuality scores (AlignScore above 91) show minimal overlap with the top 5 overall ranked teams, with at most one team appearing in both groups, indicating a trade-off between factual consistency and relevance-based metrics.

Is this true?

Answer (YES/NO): YES